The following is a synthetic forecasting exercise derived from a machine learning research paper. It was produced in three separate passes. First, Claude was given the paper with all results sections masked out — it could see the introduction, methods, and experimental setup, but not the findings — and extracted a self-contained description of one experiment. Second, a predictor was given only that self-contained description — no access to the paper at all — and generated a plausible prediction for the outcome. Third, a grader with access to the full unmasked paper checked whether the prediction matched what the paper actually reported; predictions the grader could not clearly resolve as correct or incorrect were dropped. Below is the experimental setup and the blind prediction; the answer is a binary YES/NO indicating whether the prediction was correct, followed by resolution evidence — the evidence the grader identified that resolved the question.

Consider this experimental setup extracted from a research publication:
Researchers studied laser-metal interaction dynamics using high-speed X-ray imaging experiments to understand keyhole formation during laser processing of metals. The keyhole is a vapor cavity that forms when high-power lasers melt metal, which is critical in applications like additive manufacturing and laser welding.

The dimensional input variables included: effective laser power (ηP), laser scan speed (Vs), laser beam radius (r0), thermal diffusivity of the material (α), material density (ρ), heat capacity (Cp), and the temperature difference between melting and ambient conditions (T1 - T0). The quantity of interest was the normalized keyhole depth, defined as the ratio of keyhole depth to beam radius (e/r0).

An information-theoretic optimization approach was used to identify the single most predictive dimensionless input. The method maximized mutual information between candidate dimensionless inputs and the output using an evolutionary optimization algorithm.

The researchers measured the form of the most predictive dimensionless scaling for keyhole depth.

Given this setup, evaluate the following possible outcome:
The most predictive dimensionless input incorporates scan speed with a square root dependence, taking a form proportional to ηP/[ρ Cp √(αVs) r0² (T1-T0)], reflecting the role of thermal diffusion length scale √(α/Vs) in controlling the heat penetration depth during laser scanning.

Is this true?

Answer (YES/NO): NO